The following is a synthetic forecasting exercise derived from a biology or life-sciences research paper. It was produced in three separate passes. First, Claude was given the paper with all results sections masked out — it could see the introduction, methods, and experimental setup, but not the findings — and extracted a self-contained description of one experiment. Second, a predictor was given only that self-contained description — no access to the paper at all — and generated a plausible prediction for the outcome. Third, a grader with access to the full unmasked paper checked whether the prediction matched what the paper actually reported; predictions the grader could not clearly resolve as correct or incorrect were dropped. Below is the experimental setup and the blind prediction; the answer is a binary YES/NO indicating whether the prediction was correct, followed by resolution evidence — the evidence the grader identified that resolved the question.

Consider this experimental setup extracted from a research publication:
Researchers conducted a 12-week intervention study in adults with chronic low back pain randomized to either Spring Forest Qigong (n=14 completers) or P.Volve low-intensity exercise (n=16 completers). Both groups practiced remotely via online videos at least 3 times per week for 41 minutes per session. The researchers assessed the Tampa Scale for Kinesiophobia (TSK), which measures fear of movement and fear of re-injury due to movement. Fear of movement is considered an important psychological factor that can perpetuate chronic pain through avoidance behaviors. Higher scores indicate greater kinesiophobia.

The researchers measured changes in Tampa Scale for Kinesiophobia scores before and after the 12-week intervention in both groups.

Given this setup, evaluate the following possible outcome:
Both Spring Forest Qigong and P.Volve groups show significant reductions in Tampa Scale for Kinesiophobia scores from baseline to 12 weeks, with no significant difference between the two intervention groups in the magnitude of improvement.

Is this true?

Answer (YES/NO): NO